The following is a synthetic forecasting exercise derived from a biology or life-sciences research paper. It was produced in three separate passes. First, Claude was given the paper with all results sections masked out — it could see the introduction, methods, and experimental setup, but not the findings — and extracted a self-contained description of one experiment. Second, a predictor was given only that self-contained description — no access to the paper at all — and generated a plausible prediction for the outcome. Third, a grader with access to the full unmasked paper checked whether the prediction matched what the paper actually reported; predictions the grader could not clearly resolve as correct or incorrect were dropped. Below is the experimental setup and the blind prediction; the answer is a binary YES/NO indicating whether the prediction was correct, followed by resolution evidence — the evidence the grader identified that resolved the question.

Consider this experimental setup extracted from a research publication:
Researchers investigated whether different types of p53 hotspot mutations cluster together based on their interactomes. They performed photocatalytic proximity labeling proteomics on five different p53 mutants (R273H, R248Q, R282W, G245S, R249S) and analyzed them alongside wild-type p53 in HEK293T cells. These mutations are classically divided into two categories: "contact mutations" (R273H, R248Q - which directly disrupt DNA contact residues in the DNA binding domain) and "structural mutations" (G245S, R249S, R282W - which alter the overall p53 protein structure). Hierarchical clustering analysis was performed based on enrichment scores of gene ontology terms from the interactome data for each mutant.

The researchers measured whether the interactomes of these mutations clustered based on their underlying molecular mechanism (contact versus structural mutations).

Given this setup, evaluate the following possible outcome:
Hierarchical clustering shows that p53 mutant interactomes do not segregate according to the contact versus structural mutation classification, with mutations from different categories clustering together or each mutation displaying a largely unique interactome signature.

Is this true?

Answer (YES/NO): NO